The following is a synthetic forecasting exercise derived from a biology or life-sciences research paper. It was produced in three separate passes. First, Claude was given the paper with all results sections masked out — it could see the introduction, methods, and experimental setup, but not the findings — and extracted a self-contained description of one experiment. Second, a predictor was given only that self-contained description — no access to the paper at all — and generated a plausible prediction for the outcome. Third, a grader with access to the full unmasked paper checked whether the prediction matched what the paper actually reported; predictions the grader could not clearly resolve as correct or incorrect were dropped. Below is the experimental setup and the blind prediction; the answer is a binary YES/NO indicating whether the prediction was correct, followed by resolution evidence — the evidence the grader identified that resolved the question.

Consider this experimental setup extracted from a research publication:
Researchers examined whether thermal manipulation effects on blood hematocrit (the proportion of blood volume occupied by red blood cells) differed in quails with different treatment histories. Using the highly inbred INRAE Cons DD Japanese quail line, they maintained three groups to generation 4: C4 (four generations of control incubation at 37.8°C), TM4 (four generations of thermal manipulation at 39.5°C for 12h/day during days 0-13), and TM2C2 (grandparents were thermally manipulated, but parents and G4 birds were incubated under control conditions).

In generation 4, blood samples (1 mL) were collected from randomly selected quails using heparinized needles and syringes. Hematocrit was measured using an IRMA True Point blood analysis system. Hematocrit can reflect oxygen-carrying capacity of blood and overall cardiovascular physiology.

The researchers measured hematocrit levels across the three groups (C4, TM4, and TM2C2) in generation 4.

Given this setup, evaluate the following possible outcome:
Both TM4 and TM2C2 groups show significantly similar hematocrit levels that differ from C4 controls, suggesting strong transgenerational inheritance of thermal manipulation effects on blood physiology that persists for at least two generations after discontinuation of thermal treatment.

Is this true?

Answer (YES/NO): NO